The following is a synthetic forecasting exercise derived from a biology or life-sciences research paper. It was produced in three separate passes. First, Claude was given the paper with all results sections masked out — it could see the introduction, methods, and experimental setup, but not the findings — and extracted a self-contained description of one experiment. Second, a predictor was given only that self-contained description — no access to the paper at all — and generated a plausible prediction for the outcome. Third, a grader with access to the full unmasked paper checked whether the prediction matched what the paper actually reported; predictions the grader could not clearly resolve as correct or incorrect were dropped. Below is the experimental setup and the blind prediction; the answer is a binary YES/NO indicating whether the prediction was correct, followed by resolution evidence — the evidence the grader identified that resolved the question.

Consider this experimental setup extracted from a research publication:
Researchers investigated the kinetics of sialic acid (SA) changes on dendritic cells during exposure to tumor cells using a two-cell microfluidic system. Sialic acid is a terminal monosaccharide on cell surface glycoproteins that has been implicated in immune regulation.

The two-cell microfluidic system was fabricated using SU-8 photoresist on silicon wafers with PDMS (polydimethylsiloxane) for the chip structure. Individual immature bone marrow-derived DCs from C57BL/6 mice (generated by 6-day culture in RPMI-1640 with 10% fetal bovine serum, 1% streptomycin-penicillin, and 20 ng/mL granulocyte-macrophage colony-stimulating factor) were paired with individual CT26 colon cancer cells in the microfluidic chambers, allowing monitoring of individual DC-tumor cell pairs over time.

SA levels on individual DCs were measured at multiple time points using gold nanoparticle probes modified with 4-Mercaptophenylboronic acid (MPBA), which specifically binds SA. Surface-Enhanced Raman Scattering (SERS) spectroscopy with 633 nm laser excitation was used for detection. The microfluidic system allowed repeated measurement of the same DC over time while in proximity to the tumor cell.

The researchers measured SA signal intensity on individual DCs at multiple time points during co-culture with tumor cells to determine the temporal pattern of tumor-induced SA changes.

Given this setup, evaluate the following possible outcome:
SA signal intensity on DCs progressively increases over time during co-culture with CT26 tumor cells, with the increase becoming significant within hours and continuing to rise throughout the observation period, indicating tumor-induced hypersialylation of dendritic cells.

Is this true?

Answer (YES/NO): NO